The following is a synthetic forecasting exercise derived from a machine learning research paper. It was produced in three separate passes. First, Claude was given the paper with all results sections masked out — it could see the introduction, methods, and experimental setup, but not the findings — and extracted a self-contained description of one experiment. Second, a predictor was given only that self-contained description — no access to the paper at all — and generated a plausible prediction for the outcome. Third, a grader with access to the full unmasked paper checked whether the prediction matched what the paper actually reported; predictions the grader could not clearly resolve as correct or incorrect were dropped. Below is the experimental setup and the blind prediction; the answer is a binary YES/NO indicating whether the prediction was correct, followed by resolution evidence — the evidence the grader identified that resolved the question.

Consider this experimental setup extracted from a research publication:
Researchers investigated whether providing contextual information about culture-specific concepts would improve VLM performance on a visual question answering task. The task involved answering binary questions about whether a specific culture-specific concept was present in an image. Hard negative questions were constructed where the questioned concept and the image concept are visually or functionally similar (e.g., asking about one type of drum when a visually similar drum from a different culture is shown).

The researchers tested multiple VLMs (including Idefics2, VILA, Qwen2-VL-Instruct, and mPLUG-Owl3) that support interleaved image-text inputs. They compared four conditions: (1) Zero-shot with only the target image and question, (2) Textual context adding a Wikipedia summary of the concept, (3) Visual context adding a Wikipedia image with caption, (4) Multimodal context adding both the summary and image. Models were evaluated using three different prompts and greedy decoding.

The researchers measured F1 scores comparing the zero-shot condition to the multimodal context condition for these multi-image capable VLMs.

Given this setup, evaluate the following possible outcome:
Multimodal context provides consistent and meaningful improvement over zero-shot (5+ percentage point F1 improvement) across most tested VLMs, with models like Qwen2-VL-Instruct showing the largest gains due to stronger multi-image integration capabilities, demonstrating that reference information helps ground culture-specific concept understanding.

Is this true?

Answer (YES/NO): NO